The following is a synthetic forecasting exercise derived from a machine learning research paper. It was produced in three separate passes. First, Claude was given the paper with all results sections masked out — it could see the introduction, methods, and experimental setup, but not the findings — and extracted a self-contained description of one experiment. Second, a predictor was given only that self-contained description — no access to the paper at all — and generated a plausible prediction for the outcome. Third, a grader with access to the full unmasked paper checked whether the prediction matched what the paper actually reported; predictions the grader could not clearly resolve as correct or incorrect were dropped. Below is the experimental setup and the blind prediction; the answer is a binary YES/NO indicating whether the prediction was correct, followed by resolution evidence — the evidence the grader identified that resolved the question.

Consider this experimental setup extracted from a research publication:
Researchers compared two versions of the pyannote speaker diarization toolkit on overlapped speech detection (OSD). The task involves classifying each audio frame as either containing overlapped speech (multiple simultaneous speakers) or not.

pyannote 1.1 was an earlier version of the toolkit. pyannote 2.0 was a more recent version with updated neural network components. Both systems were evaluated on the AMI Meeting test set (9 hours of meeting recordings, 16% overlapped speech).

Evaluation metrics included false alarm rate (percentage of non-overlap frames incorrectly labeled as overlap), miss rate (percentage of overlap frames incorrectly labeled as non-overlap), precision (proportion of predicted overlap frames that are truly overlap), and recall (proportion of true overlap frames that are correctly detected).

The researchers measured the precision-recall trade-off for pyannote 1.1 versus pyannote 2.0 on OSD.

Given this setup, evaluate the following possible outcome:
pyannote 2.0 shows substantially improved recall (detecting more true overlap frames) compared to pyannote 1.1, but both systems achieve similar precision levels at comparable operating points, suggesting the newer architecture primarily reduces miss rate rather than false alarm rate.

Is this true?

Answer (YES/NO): NO